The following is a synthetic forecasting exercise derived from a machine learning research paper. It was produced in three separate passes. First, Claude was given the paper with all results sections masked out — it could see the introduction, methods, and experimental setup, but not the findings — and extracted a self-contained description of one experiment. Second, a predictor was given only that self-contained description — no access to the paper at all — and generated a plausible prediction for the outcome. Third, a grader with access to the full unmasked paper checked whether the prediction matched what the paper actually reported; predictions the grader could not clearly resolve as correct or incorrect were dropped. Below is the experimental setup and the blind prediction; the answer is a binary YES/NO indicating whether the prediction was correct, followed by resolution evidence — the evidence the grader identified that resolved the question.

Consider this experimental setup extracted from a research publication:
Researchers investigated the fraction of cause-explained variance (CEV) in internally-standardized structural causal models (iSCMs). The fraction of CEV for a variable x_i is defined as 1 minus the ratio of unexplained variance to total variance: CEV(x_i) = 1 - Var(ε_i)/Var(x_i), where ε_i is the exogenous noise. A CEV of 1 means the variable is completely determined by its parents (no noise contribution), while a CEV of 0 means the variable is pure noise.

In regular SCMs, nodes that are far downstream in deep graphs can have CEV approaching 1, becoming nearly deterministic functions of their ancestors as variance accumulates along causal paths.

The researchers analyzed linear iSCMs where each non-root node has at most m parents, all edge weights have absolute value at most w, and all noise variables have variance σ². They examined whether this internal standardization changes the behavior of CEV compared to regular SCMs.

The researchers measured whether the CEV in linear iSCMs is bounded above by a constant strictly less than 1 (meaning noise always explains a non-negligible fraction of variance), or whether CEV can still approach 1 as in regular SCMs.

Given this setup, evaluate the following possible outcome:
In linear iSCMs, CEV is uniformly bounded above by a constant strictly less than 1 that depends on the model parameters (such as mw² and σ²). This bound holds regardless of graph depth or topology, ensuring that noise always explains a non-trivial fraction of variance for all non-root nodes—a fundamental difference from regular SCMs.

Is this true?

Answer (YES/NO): YES